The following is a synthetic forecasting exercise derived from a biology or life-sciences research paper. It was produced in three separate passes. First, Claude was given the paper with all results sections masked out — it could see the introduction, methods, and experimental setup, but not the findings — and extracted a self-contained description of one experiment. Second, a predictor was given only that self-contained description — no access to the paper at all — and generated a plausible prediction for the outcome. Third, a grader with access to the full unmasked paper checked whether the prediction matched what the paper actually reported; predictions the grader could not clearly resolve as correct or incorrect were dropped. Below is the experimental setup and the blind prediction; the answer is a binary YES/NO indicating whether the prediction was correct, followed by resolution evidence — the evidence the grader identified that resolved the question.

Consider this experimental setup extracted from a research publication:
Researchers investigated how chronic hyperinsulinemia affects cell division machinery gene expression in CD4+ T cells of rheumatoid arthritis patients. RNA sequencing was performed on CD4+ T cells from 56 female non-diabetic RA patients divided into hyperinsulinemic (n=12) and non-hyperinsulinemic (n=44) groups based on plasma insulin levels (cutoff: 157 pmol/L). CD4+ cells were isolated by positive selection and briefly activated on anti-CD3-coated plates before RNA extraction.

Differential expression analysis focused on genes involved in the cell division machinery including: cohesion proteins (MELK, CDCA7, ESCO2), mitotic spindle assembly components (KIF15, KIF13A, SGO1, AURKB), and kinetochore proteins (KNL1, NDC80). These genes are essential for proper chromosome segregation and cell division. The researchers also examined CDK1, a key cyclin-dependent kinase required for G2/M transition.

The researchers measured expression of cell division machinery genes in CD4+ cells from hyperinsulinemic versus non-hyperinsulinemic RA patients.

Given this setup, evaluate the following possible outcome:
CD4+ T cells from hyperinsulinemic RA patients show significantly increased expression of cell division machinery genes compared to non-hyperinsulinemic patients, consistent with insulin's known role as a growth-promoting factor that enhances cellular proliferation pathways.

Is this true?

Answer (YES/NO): NO